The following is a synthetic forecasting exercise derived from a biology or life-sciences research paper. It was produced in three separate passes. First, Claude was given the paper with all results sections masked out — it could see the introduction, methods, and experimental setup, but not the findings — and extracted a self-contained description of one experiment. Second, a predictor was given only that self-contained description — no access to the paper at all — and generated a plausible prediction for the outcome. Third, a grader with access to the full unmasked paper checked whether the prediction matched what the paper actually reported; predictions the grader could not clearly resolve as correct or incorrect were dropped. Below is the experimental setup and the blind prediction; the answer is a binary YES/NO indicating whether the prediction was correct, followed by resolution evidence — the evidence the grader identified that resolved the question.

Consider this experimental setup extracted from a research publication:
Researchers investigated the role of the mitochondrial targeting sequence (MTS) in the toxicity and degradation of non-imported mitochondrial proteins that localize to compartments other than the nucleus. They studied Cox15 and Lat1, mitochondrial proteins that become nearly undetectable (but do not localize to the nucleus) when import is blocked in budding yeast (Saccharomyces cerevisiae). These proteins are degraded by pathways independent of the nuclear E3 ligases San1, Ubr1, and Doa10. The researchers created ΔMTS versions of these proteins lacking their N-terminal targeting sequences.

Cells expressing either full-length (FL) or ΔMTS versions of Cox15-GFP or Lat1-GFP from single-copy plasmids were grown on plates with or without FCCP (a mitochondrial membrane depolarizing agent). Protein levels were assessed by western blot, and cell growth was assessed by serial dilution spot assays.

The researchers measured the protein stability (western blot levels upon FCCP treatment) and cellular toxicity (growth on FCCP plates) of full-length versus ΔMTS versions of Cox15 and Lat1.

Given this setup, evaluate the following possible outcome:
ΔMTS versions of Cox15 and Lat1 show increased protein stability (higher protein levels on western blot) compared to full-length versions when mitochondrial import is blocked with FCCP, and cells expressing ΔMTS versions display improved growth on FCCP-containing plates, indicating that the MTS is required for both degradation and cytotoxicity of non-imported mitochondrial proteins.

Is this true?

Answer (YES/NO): YES